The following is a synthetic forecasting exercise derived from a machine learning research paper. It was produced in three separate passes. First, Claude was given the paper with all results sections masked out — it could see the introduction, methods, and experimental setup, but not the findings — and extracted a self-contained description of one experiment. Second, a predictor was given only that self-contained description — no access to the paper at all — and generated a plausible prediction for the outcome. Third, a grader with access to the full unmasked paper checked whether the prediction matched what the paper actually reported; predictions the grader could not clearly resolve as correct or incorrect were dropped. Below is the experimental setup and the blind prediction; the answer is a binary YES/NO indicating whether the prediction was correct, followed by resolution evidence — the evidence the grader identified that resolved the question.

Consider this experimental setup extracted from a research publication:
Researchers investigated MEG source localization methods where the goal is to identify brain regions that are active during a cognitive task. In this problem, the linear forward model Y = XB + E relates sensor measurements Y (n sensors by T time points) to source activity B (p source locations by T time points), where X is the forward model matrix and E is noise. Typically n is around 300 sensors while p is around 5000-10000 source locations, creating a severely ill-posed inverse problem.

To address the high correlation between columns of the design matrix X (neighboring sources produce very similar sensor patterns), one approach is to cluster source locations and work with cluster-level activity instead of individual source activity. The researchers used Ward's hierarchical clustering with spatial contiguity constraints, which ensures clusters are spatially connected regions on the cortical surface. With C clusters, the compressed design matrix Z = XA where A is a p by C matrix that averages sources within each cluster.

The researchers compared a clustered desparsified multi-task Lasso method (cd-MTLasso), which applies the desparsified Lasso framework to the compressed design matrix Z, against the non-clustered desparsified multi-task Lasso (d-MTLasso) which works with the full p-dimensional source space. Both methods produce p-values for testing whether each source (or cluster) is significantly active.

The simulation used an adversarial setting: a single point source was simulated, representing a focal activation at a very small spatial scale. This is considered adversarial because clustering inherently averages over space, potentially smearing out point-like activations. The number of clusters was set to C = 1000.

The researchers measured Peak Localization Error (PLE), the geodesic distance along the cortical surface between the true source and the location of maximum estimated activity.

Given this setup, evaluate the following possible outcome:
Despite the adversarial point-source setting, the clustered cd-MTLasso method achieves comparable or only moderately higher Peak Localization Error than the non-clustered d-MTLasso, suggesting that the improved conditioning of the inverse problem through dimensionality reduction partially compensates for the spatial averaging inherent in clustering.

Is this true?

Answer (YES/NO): YES